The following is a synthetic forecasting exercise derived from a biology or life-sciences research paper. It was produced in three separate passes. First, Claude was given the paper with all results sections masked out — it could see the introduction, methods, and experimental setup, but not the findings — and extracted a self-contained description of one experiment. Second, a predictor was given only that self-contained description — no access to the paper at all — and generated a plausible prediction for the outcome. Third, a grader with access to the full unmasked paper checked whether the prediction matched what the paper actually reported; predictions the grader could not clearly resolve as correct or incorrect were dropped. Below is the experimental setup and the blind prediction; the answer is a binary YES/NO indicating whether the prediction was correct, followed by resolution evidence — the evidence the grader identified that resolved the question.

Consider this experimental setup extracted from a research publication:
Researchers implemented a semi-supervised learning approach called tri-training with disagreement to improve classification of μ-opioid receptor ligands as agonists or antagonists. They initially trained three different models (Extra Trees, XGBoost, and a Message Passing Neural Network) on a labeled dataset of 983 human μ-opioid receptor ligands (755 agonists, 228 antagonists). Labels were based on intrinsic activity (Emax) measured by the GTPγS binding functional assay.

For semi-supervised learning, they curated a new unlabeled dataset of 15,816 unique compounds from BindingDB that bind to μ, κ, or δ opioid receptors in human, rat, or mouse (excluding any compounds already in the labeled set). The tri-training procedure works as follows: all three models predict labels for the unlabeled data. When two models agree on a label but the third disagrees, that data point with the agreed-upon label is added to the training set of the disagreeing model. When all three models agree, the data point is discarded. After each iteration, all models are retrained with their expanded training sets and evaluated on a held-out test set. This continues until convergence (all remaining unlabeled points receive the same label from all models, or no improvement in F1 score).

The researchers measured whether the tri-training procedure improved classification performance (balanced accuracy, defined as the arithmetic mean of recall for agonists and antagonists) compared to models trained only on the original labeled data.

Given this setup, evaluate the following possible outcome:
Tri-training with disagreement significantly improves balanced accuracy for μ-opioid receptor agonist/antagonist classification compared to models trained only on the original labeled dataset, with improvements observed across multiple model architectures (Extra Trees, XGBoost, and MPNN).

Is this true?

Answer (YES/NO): NO